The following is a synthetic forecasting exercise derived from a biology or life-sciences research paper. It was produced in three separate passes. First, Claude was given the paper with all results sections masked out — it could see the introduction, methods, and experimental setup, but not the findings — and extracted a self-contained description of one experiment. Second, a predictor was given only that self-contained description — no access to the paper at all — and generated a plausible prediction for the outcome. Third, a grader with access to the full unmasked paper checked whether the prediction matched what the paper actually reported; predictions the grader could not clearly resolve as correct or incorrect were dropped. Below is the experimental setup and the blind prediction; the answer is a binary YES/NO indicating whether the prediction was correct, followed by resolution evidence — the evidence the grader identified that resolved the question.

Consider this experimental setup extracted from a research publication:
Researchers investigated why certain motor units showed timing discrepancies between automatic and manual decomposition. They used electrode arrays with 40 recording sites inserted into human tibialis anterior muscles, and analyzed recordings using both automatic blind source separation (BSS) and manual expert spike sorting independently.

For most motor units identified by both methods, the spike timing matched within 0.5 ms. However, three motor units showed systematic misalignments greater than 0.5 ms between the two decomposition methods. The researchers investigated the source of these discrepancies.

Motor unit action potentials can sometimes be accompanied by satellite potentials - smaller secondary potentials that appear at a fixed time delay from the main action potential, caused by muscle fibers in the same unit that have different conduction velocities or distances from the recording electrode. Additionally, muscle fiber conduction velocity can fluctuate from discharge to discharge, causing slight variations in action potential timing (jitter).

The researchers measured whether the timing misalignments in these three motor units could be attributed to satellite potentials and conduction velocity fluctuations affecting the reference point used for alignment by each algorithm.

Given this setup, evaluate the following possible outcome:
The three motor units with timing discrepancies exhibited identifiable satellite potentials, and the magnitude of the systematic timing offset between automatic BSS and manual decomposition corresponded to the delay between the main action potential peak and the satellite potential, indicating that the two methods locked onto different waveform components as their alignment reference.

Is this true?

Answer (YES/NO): NO